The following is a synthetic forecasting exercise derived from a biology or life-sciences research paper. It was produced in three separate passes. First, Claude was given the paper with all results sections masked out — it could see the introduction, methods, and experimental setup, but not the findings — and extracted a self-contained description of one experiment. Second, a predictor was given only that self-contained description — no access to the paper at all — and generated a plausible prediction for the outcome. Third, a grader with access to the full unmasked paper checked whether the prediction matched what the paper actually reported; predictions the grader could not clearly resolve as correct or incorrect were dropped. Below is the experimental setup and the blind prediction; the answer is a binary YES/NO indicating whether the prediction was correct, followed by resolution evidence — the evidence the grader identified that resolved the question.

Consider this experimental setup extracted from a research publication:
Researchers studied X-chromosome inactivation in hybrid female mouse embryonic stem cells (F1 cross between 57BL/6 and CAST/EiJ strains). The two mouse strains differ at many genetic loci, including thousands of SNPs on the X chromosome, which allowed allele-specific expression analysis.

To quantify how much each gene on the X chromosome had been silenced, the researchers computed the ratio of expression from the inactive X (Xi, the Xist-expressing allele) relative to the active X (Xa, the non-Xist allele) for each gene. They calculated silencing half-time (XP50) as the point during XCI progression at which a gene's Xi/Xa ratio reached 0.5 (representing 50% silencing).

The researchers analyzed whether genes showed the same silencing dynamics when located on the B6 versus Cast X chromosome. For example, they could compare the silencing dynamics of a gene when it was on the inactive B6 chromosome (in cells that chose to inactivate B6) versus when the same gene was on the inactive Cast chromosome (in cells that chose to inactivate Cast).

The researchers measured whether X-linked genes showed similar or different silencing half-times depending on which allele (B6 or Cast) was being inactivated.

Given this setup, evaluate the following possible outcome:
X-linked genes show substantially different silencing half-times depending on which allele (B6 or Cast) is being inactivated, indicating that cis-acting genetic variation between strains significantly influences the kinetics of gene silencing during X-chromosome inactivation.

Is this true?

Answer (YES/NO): NO